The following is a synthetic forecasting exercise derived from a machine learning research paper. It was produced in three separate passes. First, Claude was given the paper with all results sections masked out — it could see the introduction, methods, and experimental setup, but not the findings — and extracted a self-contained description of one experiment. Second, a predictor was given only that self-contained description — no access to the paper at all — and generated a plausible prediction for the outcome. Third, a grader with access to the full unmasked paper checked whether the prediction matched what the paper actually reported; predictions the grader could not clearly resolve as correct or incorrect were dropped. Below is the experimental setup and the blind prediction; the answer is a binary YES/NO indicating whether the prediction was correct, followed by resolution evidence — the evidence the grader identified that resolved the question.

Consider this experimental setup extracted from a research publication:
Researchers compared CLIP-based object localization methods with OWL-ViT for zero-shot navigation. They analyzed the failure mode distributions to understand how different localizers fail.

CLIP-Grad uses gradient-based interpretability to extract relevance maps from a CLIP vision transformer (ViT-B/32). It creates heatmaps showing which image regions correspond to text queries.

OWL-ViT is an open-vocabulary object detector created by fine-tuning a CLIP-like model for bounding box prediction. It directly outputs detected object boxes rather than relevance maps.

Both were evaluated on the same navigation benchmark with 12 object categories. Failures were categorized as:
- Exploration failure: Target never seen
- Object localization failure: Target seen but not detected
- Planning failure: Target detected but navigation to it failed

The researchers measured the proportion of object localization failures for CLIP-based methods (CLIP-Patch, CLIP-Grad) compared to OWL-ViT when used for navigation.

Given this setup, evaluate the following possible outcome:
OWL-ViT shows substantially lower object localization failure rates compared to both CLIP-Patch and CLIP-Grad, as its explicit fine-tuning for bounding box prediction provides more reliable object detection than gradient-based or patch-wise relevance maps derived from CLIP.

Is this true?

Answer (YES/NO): YES